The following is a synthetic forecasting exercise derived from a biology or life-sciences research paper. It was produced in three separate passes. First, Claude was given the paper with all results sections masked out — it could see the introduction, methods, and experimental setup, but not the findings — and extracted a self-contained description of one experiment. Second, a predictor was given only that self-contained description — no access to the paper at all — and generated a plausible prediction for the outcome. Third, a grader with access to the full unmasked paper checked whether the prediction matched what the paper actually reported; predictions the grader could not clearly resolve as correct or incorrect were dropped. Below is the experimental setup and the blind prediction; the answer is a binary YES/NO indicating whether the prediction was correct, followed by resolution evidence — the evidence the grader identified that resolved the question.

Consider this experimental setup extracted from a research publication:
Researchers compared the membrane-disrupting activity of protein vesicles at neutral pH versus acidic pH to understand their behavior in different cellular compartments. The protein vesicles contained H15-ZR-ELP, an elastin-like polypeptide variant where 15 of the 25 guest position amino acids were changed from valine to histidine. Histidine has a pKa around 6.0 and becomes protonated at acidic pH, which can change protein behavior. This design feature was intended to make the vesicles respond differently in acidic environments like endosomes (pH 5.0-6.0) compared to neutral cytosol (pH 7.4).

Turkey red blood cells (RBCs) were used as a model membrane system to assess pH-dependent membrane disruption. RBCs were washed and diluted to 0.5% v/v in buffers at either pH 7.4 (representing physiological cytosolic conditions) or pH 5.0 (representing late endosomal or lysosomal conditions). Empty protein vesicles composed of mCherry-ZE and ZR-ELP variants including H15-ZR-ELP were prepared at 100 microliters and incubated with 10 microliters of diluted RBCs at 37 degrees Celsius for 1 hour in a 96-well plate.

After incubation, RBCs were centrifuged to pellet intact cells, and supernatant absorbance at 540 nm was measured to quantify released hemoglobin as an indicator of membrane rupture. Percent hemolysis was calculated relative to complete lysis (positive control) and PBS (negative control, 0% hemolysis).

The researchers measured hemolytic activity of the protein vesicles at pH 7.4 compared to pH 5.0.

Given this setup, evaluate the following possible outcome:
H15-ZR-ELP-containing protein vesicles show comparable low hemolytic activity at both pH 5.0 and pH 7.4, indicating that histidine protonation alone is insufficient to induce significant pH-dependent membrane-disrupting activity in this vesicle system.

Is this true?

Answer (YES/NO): NO